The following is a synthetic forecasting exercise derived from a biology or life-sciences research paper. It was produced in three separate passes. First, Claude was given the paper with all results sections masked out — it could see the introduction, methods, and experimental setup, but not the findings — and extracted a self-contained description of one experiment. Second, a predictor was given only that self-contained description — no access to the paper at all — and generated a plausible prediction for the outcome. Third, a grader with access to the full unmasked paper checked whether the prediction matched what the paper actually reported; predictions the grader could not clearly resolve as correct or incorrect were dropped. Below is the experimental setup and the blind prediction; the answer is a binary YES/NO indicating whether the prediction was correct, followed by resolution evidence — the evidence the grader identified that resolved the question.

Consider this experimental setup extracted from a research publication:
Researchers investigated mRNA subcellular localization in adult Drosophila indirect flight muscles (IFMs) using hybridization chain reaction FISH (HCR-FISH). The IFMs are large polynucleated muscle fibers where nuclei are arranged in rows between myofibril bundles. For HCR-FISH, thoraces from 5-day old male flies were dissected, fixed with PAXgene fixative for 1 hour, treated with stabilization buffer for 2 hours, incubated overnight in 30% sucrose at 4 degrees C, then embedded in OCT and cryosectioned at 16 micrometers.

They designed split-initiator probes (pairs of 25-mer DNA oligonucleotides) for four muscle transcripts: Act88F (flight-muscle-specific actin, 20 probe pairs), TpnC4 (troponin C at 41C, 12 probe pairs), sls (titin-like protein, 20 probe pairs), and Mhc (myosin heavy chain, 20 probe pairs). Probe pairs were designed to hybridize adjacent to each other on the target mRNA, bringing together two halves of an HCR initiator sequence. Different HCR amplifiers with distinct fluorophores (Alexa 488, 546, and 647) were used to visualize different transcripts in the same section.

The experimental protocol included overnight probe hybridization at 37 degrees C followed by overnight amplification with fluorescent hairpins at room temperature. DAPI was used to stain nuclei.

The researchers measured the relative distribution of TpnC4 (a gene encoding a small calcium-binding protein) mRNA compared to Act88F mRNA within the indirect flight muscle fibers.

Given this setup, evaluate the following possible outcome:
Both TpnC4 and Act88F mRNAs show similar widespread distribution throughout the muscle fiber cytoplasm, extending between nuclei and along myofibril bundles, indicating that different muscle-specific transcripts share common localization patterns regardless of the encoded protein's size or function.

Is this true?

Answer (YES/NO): NO